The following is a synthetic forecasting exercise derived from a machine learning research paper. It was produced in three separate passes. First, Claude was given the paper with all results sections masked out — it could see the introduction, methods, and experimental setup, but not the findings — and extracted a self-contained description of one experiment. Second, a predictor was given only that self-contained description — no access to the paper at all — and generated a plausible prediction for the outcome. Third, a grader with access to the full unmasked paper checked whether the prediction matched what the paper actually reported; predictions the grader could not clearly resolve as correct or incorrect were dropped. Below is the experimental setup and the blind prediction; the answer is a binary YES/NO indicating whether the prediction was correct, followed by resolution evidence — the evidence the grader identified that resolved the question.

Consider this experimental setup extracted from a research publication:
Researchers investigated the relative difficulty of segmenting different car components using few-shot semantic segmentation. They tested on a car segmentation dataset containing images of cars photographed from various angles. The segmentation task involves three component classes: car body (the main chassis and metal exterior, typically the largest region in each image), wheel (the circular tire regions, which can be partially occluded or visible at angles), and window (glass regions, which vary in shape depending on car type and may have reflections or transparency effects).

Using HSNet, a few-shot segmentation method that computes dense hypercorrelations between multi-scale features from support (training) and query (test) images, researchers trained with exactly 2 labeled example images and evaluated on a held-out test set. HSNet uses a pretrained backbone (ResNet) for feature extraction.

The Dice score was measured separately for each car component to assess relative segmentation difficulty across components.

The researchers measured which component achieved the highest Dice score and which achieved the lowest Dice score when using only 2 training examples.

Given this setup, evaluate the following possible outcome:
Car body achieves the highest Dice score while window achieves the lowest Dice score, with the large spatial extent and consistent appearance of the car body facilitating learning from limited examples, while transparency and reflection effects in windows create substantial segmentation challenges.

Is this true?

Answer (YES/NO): NO